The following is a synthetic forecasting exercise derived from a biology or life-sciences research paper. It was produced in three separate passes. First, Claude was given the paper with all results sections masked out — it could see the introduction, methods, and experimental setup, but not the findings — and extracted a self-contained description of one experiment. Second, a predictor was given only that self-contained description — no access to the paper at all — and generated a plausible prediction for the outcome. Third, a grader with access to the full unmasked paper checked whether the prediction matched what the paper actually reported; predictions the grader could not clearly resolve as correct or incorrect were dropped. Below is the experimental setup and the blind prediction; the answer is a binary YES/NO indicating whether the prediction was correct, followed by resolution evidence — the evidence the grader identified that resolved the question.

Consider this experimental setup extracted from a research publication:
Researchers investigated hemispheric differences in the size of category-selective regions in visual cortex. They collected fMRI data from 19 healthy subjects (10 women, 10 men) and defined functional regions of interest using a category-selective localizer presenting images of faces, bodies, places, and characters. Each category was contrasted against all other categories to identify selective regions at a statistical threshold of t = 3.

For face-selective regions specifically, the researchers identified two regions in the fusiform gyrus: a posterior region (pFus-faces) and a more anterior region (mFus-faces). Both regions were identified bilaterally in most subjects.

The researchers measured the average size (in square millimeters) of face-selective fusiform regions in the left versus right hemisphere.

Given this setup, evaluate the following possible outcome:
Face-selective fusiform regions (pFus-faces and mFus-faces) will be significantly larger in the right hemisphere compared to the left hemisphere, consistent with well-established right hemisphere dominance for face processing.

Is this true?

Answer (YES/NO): NO